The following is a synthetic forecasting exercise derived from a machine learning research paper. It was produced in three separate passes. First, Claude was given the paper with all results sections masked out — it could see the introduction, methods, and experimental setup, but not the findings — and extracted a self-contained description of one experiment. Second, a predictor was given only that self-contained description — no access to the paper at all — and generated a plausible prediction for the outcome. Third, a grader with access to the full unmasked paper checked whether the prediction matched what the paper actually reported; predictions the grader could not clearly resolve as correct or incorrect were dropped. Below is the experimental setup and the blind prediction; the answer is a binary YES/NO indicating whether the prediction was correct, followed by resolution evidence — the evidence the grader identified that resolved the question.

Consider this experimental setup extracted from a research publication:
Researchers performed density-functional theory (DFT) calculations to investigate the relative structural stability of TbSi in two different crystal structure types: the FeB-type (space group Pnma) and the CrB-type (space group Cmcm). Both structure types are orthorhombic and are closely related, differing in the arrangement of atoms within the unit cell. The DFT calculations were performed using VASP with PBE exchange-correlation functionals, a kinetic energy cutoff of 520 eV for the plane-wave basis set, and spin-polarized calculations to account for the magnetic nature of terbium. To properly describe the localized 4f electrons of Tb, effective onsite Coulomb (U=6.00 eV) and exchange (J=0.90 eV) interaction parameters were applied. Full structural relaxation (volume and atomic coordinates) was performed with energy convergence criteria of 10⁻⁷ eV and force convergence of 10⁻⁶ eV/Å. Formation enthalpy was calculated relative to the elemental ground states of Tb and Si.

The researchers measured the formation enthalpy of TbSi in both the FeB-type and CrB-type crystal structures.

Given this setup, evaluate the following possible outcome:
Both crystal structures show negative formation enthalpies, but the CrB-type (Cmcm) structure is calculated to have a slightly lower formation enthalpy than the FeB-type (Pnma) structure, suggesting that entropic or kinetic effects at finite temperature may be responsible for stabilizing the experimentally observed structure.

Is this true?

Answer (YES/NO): NO